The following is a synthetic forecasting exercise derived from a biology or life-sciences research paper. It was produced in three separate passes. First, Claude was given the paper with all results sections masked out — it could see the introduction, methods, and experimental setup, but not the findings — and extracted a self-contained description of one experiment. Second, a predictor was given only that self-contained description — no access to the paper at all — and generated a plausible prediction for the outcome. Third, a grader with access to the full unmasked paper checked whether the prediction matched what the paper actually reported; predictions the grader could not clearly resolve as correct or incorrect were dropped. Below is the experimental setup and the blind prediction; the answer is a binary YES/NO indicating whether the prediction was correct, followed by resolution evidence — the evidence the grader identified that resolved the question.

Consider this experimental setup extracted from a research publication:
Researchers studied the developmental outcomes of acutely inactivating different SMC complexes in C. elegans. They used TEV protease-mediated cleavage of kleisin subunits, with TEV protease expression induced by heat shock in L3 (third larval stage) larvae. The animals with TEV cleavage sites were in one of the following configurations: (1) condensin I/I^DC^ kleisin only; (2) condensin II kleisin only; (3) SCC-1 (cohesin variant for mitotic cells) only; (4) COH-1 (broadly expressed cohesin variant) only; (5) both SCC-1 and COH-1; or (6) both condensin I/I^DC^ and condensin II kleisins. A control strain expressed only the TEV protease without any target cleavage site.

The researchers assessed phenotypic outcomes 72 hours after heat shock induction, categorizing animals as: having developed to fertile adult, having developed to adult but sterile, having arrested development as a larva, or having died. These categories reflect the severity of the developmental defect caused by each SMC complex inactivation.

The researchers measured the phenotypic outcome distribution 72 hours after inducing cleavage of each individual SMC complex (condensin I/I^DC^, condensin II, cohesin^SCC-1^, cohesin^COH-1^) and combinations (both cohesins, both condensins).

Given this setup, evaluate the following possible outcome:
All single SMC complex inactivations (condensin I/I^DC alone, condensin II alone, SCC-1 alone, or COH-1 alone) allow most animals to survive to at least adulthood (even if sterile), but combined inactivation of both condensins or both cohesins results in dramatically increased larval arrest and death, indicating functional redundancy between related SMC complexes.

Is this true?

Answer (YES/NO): NO